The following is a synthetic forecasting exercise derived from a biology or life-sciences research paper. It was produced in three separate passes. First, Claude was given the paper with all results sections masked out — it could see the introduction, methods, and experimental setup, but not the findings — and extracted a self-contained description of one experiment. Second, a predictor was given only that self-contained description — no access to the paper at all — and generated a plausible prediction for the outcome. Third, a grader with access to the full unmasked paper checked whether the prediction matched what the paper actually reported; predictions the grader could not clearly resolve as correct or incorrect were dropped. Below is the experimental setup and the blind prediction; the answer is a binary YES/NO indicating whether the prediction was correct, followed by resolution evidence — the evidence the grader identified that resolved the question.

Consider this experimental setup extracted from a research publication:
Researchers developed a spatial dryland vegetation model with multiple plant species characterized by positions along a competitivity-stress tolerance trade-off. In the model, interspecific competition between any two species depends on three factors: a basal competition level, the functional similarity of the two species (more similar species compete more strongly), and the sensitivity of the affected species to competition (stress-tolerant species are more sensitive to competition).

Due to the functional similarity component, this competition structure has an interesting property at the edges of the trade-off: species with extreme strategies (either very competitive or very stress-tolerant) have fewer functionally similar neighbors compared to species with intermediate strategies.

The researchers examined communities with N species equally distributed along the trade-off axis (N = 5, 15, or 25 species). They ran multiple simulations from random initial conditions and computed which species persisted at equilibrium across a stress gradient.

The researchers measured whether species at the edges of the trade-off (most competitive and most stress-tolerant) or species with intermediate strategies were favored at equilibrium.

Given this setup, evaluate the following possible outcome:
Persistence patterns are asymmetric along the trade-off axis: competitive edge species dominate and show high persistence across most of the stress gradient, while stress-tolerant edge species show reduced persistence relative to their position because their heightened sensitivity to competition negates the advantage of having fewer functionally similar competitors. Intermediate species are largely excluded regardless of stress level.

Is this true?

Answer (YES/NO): NO